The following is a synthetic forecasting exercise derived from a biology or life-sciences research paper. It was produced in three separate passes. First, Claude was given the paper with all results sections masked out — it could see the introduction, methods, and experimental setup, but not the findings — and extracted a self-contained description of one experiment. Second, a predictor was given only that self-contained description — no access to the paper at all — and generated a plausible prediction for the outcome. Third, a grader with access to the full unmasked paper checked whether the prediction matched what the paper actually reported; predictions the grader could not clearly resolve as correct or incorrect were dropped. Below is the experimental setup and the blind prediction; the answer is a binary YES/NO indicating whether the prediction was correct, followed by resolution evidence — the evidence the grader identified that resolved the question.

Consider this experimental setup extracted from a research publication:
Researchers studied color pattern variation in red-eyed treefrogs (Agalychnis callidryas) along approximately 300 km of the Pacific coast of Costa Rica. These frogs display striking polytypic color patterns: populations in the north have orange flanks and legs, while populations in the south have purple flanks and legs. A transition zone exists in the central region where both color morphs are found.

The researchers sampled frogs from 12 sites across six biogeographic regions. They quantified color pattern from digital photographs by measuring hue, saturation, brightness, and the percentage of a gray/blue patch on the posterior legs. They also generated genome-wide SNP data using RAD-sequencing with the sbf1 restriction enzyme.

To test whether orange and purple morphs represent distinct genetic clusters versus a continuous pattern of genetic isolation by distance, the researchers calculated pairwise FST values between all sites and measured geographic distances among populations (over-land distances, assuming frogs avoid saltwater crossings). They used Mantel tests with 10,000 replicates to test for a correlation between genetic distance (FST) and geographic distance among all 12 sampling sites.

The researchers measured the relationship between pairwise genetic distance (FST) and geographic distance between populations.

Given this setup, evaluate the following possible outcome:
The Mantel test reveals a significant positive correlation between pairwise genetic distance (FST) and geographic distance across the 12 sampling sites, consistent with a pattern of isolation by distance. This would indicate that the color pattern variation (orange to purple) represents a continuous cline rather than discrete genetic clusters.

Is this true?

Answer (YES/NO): YES